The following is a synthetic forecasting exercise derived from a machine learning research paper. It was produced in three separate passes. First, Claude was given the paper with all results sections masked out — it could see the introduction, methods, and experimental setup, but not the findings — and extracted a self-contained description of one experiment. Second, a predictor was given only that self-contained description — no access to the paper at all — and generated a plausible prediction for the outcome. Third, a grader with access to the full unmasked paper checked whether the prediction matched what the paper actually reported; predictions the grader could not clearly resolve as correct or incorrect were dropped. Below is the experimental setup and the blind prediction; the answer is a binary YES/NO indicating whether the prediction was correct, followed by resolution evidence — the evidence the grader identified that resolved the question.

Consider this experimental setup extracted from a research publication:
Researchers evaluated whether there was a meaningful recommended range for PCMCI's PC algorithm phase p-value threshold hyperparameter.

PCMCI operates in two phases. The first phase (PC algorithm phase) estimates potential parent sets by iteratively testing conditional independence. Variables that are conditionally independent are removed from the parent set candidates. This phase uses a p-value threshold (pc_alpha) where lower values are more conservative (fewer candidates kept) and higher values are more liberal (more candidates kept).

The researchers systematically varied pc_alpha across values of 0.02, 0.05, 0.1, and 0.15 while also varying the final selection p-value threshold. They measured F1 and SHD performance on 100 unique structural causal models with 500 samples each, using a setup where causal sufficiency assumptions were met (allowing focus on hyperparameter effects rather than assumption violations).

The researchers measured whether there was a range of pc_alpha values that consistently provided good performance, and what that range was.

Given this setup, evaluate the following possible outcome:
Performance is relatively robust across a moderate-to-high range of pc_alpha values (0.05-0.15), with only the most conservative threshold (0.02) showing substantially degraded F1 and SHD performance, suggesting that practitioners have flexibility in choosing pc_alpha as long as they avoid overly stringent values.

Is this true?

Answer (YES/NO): NO